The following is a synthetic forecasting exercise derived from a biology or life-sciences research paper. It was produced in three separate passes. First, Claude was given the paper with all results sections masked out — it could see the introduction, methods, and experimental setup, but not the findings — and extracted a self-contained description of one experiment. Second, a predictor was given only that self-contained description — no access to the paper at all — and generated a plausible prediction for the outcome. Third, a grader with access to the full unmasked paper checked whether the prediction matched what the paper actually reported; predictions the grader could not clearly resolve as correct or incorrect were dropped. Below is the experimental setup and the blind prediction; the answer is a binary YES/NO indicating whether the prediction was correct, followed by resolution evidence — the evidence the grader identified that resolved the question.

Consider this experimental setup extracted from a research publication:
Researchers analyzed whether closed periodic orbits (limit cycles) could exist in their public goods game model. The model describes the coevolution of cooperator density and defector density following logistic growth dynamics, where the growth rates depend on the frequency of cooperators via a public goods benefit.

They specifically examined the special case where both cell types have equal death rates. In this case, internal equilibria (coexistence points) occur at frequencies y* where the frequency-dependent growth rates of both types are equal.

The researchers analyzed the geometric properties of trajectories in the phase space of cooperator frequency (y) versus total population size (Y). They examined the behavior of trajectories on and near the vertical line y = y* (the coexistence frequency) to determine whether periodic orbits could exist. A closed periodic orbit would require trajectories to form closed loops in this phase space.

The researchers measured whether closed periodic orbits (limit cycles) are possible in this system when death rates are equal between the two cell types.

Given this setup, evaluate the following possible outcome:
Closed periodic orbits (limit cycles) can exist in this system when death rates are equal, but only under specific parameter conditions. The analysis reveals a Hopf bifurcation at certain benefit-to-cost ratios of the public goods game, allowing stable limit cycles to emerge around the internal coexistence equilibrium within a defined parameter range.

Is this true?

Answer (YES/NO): NO